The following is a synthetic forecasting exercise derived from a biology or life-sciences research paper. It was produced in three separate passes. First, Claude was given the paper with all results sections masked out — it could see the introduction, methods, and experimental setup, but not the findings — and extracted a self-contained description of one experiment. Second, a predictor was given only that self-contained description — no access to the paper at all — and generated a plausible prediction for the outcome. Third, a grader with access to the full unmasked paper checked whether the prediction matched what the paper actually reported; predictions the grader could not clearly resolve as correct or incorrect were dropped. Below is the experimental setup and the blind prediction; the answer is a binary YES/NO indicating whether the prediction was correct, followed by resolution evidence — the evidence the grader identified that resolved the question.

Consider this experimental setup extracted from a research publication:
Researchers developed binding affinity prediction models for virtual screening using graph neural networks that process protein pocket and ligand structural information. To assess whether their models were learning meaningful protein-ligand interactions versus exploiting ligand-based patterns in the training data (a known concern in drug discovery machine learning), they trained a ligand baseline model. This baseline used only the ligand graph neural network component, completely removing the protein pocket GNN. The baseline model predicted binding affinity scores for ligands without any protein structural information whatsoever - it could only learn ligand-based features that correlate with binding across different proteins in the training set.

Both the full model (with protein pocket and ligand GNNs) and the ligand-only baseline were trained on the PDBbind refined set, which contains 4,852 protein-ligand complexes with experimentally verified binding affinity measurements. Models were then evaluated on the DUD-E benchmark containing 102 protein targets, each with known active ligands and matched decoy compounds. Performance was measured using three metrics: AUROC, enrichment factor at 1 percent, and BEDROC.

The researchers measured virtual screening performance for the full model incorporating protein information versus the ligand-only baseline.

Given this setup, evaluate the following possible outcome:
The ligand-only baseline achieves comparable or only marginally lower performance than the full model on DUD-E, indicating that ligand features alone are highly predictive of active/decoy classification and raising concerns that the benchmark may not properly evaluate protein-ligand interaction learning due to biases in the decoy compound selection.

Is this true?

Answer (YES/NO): NO